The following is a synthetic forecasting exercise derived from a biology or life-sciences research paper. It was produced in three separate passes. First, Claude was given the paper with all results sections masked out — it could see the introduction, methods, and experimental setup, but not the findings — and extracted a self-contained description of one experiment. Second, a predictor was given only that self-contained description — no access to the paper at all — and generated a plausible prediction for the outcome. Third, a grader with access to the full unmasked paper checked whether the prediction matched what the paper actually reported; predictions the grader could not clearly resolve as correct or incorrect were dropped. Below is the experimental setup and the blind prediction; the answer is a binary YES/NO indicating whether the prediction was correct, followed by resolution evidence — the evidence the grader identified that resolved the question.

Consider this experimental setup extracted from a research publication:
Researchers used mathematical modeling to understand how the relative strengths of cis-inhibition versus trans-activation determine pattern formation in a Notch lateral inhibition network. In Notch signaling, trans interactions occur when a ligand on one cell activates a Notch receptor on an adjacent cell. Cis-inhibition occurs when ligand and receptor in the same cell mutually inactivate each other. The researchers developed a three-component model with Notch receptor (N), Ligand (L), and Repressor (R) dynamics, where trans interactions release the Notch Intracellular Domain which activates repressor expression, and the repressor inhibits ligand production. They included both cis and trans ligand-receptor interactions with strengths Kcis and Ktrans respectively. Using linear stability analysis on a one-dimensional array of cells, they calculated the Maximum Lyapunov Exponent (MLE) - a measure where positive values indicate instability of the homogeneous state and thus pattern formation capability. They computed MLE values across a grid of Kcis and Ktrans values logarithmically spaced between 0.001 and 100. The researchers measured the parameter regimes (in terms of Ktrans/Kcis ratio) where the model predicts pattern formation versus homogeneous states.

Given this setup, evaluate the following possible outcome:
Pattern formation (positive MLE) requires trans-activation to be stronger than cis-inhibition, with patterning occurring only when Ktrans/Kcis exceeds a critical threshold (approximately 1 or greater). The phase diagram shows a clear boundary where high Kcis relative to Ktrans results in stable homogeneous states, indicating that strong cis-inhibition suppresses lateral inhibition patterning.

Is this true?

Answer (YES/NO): NO